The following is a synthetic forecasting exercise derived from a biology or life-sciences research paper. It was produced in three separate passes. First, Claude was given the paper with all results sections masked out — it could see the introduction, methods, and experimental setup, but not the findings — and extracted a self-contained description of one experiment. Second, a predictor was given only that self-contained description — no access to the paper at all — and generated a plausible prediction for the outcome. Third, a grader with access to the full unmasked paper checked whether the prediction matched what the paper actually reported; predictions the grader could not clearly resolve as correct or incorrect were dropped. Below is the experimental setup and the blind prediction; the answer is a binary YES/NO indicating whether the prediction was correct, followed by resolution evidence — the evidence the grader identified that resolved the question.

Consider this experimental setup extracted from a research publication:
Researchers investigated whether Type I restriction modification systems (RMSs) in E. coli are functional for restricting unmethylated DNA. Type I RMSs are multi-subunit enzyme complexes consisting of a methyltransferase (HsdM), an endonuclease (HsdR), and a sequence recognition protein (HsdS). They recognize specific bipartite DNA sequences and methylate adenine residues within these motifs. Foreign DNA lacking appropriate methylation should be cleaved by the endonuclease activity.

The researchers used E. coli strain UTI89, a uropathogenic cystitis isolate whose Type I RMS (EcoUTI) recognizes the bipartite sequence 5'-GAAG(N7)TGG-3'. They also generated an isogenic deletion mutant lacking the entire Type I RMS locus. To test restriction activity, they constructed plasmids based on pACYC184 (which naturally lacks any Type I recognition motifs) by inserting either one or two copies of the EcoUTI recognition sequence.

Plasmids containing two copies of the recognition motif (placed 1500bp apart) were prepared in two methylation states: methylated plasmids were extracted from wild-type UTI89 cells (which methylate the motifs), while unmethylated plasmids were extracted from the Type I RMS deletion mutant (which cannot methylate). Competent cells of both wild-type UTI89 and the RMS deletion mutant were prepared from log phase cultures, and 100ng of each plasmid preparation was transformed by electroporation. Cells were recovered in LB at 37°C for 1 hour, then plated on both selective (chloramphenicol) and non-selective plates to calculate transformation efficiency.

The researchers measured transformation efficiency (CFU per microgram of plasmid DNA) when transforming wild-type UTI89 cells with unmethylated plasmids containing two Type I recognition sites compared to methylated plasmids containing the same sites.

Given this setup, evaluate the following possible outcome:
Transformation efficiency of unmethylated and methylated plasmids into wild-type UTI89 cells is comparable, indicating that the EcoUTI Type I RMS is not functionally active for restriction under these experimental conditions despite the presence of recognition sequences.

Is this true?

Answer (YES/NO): NO